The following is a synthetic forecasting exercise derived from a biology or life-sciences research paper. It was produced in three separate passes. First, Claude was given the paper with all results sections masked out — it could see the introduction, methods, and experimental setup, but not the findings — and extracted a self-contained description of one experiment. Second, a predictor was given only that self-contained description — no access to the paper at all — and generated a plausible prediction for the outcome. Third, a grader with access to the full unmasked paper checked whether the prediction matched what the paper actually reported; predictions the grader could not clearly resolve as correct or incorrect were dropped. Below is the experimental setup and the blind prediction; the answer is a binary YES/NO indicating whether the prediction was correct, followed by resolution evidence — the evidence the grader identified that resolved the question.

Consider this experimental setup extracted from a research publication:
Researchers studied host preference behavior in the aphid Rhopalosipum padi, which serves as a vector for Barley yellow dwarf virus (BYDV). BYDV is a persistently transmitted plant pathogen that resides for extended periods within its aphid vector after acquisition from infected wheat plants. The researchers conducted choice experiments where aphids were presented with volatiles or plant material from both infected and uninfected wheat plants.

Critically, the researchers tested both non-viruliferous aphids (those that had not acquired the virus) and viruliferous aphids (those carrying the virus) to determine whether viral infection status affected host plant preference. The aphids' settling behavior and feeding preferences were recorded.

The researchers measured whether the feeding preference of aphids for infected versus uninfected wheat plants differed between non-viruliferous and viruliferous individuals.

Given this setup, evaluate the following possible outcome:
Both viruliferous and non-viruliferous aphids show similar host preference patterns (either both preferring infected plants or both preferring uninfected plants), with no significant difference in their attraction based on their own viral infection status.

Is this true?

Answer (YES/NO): NO